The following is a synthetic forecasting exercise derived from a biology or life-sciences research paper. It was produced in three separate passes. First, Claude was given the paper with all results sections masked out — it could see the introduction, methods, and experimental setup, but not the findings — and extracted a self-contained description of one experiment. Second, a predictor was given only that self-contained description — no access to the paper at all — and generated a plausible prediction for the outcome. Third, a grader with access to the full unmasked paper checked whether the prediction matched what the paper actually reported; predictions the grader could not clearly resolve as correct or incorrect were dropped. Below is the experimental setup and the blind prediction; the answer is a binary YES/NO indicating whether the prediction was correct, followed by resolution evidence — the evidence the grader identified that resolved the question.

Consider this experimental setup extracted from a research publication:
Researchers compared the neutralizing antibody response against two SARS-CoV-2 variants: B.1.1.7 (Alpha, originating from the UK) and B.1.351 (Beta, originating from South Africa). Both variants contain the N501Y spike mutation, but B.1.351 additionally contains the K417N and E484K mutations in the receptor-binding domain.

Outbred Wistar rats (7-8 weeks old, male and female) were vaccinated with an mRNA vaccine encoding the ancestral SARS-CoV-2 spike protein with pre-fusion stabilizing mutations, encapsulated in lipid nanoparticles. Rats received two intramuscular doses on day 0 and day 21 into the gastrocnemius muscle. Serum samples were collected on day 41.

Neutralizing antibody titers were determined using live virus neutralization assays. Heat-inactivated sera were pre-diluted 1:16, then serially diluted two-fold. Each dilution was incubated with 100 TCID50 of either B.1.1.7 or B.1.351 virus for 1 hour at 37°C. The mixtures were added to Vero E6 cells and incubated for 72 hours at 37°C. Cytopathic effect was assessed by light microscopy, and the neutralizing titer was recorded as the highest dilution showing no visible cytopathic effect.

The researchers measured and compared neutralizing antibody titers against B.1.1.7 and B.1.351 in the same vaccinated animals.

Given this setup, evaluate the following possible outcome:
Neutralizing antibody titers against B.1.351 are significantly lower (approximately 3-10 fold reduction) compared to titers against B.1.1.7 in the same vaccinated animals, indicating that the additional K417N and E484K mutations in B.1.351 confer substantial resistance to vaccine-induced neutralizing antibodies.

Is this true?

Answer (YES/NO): NO